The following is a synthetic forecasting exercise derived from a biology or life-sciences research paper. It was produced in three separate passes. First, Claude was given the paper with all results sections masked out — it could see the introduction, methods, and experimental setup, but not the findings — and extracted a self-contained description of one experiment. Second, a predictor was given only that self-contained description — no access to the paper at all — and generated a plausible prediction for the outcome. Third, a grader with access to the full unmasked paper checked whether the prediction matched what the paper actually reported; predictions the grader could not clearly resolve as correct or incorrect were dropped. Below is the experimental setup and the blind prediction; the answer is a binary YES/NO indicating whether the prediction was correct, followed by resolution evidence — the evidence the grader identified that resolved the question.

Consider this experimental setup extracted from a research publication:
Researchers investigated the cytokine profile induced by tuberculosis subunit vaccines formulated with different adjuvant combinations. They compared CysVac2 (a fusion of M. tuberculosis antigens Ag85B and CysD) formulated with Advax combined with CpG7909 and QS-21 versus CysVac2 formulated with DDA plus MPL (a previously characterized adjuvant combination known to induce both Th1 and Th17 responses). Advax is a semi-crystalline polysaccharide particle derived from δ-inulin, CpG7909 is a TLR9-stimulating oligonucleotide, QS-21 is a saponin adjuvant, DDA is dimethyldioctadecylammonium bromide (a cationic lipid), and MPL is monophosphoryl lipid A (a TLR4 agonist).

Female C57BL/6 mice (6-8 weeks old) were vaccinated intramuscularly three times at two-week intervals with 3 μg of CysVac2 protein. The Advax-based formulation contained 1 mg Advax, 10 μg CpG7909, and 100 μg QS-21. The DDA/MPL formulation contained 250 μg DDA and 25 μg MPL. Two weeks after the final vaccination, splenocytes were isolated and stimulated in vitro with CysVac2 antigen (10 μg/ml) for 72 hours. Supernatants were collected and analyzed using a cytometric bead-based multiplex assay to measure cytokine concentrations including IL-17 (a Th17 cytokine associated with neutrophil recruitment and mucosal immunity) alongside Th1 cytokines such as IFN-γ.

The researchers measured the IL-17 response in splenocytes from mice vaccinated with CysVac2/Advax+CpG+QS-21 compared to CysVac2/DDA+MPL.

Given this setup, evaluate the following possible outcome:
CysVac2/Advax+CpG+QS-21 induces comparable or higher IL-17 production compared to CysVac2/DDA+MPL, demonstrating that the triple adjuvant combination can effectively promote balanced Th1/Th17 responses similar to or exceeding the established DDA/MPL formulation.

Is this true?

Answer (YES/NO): NO